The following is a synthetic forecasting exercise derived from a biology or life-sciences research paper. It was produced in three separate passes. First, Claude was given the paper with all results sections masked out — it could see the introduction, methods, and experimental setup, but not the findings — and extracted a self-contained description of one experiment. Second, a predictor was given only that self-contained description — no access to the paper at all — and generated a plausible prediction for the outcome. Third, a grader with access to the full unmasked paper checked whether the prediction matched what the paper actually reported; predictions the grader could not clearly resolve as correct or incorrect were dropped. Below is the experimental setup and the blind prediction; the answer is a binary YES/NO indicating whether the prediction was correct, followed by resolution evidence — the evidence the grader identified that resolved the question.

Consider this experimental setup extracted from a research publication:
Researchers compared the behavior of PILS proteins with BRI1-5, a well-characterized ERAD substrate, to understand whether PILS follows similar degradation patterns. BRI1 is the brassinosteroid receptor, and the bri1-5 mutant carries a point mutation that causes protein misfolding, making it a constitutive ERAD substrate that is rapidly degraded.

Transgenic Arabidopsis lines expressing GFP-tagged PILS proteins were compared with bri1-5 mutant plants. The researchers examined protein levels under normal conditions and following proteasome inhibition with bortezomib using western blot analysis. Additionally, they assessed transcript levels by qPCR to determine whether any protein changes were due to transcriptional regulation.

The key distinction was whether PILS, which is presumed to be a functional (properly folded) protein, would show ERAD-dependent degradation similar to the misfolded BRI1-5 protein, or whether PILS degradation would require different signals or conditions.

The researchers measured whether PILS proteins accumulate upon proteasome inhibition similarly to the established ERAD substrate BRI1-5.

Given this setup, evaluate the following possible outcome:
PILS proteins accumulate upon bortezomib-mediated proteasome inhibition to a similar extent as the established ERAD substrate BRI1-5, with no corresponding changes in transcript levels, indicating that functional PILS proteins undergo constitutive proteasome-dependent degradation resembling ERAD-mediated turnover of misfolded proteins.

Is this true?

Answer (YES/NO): NO